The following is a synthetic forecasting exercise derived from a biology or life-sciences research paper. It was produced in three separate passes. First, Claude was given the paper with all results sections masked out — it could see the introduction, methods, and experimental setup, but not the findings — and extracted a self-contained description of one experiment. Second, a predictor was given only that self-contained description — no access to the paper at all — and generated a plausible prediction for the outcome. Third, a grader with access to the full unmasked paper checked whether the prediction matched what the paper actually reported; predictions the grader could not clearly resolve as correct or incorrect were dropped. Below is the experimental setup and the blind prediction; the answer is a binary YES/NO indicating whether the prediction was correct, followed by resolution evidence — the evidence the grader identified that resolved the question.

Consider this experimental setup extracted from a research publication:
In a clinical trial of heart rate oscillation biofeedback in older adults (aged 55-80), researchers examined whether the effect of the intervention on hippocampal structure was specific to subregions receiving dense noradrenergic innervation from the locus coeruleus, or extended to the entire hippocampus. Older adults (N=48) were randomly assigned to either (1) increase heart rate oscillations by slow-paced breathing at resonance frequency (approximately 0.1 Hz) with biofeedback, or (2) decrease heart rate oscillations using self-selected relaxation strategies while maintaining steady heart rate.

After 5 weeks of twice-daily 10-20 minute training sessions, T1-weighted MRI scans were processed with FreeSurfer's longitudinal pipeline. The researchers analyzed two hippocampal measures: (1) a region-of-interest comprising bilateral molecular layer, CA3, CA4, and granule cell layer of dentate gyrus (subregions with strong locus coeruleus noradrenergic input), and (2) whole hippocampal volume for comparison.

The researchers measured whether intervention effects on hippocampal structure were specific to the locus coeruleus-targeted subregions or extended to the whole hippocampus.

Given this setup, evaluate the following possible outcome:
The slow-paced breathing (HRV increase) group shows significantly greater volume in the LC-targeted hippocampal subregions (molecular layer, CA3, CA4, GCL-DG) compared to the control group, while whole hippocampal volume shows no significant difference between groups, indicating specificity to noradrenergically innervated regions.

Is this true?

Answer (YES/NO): NO